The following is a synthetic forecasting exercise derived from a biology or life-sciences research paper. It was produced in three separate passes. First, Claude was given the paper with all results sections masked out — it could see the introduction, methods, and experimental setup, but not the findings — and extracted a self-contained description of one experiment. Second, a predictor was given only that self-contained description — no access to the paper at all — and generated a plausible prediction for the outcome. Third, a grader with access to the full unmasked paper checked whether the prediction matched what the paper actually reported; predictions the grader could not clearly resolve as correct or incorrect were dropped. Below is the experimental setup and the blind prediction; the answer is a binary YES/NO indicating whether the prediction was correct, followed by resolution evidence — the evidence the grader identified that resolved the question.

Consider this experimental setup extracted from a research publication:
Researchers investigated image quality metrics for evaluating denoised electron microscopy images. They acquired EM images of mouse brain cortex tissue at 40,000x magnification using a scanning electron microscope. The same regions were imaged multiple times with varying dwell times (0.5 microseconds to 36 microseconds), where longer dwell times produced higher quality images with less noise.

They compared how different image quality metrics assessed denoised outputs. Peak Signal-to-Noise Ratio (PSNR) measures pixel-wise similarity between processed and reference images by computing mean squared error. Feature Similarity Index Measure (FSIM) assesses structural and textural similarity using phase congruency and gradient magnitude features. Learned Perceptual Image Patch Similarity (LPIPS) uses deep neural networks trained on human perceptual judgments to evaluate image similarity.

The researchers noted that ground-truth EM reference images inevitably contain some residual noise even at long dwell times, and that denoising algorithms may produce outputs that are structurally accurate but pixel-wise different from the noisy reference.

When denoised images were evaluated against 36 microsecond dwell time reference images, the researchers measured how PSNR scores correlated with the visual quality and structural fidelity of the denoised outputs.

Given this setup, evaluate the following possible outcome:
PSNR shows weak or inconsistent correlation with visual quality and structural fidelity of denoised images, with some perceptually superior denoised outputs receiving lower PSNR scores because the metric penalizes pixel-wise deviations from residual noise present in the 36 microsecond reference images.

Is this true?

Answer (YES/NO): YES